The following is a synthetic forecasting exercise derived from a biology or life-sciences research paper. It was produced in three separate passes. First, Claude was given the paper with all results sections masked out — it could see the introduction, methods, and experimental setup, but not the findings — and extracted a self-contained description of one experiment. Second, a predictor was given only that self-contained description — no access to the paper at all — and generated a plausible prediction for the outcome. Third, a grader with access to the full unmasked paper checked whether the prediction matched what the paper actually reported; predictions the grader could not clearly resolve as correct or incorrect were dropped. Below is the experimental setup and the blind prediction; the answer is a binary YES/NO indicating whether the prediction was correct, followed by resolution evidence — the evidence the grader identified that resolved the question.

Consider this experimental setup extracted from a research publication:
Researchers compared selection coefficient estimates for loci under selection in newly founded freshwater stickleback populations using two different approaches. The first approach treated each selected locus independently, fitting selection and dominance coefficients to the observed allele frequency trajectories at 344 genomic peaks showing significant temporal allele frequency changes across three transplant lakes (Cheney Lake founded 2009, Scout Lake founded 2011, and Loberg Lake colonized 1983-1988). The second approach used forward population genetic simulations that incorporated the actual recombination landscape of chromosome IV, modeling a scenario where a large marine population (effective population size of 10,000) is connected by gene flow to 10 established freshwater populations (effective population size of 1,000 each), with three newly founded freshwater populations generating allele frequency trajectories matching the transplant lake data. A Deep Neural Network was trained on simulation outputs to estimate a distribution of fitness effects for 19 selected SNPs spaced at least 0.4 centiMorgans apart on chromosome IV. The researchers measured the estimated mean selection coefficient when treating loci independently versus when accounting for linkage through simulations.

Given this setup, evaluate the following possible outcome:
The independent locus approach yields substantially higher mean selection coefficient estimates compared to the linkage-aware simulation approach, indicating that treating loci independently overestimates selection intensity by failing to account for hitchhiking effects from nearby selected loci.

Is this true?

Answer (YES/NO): YES